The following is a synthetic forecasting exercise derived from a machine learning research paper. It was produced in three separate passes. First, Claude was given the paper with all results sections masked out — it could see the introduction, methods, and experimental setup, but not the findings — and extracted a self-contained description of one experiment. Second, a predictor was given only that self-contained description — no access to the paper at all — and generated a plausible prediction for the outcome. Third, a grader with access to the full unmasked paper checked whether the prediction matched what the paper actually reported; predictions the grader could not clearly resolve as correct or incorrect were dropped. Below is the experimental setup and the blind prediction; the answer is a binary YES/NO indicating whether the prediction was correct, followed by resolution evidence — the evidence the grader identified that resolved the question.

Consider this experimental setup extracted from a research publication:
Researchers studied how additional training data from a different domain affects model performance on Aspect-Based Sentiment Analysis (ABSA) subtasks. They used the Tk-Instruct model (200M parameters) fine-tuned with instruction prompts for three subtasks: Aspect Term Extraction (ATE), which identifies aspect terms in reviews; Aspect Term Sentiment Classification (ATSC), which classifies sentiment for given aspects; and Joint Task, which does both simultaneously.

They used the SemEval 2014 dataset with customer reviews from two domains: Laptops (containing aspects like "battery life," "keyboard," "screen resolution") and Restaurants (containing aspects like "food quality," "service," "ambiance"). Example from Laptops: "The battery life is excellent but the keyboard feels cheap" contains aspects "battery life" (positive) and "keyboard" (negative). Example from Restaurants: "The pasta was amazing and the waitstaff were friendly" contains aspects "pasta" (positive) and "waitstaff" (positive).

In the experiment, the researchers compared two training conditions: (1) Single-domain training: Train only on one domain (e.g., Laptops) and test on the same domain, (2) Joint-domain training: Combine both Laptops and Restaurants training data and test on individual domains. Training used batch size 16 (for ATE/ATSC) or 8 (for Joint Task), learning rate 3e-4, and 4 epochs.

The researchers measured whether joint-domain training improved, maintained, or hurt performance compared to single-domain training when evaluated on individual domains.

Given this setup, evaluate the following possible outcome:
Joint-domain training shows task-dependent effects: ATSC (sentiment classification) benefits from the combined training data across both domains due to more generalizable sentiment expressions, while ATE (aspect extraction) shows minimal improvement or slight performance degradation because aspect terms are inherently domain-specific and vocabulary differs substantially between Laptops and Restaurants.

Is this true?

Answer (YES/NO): NO